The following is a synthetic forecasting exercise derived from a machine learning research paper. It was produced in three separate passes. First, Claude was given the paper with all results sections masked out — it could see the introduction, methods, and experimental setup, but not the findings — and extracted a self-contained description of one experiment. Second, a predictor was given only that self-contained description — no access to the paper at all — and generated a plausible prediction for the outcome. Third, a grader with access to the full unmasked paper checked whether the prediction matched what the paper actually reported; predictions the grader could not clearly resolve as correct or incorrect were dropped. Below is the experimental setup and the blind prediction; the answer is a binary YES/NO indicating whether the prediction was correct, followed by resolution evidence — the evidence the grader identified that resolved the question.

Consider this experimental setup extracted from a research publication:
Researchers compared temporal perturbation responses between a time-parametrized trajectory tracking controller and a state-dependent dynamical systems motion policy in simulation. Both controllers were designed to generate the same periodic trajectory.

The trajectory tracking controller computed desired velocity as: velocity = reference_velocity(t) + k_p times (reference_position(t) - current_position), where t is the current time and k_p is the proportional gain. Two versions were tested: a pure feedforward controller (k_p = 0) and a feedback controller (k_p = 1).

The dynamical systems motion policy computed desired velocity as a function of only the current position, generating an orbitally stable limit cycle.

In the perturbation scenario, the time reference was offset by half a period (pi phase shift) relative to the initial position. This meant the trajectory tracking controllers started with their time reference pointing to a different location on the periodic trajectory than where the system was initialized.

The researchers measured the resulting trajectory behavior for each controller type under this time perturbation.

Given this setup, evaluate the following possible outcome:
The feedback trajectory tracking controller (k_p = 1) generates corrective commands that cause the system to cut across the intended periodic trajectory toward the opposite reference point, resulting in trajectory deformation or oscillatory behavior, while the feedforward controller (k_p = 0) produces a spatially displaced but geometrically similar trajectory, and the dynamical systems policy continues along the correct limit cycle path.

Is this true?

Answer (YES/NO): NO